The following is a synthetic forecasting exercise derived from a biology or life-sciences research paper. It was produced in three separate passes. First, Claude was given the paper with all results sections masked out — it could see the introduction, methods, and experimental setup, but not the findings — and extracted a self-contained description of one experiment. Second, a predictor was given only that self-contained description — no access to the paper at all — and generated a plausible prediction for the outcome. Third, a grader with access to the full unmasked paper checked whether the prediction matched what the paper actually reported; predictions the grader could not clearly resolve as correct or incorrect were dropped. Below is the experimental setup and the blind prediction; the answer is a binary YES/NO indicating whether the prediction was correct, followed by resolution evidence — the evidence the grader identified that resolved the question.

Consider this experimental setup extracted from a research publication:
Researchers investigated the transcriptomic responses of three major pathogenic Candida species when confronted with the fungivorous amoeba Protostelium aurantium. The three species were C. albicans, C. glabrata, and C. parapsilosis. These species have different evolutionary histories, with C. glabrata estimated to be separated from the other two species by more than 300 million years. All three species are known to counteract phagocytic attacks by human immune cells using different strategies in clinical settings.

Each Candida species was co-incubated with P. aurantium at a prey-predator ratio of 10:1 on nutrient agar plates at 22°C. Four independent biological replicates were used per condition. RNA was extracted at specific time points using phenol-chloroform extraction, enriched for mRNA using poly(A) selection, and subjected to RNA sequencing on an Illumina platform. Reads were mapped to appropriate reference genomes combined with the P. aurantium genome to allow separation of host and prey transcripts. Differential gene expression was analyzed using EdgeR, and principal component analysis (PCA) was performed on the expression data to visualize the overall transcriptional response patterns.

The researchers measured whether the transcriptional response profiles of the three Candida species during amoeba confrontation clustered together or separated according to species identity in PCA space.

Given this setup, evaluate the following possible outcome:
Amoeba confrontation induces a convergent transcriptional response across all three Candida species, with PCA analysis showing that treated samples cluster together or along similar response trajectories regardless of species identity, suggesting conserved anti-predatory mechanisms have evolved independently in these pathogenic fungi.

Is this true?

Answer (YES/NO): NO